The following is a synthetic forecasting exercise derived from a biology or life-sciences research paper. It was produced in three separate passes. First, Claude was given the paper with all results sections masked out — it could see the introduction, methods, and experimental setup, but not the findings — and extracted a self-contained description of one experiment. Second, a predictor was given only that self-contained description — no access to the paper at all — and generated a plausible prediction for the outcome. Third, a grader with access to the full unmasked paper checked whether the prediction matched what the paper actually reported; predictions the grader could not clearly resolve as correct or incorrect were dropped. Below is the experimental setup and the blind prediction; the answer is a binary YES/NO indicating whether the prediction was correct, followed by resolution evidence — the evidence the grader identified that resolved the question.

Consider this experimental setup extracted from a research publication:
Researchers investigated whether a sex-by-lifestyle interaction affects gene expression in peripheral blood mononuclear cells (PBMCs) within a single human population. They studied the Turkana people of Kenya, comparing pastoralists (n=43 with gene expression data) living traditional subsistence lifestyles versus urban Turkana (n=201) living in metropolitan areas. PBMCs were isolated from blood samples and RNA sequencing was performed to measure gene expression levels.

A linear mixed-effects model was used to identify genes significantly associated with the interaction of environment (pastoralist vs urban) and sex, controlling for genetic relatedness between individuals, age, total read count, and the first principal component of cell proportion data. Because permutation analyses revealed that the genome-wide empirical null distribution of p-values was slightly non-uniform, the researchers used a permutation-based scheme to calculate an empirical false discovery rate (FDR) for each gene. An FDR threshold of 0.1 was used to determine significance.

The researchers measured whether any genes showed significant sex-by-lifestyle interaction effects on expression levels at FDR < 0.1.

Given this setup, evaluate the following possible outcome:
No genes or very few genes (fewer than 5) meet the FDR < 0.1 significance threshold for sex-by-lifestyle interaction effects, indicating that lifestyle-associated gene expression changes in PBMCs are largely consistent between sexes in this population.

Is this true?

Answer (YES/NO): NO